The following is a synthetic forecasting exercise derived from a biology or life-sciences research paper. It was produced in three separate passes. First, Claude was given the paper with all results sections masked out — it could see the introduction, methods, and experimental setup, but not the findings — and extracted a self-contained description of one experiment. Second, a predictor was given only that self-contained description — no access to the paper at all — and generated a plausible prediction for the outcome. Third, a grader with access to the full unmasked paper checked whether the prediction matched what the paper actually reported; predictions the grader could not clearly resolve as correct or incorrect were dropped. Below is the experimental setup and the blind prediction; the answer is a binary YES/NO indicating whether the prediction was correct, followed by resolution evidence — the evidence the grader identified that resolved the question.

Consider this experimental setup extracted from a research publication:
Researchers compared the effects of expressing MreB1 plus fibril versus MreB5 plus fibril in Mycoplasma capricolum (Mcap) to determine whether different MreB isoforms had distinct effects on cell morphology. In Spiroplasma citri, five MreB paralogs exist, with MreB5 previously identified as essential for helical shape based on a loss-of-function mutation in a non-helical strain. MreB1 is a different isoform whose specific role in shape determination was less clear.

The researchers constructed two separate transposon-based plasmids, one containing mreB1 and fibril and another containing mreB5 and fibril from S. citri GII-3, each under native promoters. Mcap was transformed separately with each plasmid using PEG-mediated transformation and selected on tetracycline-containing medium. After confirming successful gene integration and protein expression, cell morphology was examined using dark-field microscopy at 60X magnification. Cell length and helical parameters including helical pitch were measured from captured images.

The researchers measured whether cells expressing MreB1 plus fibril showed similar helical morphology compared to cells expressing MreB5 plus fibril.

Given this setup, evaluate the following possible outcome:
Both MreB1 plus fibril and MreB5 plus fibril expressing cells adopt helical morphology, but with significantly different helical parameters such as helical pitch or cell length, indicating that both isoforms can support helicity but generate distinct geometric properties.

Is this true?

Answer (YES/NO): YES